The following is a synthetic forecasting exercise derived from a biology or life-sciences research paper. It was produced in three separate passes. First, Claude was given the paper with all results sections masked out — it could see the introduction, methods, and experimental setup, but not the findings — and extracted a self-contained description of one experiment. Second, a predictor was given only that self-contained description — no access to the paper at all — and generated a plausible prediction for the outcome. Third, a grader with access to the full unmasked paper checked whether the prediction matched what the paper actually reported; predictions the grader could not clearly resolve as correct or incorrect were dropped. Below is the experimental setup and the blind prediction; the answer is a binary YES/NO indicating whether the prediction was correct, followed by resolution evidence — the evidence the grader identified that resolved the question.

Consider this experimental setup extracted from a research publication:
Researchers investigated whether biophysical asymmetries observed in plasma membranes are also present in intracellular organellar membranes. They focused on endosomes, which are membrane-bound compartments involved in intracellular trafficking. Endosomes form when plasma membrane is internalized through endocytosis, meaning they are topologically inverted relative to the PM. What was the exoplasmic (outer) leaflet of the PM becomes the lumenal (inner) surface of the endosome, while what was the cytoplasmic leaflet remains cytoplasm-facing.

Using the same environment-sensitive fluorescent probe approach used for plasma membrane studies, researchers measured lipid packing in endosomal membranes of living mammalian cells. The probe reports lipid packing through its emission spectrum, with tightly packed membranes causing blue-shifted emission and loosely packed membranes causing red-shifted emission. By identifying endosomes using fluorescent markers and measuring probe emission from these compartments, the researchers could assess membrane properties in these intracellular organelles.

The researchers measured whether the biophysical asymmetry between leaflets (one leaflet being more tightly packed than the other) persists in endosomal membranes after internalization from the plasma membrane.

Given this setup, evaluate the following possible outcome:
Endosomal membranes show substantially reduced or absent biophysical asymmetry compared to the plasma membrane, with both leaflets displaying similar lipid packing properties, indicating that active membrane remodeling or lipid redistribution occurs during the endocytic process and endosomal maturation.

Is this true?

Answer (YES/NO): NO